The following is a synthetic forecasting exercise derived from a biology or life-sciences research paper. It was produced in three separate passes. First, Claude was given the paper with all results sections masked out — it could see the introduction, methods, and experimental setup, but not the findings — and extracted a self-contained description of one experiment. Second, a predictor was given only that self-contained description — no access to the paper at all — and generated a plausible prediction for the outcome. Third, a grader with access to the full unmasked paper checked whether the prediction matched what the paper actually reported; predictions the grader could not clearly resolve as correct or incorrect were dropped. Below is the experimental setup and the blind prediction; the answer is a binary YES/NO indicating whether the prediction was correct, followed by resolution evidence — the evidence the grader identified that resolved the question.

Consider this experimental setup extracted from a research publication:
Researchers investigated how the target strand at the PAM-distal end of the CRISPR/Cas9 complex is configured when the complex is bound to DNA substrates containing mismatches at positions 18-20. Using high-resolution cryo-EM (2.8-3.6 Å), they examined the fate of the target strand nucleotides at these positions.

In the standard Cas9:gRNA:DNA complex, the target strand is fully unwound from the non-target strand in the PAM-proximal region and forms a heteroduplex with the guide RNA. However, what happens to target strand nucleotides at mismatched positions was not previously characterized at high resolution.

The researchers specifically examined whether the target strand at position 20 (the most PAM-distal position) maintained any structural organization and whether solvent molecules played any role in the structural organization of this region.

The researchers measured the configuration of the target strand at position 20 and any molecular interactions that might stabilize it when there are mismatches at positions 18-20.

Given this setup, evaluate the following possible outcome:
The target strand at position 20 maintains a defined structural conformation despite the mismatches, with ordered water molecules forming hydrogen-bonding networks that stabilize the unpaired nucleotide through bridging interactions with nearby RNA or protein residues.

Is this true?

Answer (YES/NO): NO